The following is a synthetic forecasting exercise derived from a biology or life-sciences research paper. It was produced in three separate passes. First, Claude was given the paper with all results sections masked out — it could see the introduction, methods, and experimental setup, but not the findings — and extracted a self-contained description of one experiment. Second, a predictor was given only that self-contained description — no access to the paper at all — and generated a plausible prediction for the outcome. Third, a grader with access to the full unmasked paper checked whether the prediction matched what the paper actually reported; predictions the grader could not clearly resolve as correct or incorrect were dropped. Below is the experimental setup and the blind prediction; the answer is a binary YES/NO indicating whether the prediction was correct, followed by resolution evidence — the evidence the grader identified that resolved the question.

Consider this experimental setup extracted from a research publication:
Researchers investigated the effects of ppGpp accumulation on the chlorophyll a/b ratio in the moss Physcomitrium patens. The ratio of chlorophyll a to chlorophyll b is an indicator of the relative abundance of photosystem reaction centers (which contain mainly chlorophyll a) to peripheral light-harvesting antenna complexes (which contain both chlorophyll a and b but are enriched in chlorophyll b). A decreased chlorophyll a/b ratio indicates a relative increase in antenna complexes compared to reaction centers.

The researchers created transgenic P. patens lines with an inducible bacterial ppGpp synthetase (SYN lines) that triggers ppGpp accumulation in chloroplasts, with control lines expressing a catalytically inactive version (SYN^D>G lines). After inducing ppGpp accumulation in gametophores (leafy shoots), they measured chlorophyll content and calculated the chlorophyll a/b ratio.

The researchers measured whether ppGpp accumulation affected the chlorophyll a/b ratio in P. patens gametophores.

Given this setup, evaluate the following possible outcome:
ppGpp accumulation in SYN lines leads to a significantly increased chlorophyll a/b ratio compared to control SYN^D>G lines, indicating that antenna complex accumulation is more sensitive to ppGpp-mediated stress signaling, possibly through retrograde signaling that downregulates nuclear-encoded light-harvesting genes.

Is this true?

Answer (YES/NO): NO